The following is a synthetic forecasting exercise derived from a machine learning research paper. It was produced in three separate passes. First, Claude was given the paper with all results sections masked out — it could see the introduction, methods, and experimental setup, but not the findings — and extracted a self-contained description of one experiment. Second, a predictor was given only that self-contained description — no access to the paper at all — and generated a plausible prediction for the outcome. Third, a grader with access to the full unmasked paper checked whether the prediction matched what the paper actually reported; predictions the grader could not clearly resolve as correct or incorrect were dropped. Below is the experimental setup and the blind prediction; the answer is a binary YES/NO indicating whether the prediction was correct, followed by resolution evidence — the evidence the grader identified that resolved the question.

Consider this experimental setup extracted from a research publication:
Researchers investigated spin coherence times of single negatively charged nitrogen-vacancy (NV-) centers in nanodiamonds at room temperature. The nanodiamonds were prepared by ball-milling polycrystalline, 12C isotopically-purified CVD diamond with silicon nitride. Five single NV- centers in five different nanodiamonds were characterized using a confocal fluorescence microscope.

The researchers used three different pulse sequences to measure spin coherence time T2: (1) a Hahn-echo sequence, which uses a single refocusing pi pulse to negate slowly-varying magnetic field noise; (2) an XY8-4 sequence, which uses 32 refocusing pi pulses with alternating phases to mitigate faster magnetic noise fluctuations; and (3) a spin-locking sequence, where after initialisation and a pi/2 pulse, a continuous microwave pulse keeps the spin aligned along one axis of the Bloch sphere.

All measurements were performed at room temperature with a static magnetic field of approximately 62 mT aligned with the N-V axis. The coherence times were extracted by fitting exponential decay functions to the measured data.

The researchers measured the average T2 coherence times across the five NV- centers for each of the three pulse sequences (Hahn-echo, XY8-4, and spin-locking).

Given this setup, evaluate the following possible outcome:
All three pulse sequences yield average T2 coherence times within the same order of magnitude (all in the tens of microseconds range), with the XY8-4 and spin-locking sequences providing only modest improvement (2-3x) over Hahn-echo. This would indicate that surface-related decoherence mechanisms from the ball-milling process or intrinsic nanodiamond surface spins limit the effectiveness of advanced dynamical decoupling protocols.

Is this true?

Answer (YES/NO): NO